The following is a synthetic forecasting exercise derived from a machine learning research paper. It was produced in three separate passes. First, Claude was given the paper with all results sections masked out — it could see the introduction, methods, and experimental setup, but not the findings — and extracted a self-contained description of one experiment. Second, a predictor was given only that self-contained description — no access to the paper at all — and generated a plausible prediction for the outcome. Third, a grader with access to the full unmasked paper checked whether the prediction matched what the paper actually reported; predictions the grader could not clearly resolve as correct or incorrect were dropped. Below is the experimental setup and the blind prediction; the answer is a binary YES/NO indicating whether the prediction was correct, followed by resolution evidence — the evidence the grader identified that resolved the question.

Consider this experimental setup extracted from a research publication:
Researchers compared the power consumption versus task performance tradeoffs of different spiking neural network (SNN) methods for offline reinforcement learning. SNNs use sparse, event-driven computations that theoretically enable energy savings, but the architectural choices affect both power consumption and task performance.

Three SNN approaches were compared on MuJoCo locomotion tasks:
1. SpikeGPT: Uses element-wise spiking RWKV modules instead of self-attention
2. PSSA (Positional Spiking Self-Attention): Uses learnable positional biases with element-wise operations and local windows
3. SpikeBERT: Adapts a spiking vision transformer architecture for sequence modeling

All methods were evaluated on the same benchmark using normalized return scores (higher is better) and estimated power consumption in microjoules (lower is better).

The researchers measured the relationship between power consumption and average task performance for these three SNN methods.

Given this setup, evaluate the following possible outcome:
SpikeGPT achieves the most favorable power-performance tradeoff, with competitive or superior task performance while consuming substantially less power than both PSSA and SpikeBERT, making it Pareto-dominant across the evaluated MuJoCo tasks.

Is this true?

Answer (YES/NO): NO